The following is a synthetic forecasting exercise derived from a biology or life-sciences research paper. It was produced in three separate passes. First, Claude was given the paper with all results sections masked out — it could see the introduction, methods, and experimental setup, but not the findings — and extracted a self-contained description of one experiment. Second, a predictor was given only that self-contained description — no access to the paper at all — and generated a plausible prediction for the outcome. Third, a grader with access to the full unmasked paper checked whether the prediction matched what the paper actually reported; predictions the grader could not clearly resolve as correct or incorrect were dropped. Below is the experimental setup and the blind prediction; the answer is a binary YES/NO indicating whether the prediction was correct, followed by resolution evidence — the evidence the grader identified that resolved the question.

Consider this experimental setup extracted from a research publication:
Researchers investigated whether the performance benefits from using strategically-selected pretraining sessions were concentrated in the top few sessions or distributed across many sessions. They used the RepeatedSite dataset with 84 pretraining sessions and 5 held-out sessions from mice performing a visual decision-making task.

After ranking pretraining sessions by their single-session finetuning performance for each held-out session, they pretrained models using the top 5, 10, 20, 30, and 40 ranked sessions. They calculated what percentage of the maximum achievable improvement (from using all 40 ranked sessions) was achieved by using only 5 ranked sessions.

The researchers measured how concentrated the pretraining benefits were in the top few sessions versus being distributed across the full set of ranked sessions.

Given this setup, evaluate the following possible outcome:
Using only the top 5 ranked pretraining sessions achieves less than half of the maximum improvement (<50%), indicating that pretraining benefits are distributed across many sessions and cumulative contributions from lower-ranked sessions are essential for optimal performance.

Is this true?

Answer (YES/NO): NO